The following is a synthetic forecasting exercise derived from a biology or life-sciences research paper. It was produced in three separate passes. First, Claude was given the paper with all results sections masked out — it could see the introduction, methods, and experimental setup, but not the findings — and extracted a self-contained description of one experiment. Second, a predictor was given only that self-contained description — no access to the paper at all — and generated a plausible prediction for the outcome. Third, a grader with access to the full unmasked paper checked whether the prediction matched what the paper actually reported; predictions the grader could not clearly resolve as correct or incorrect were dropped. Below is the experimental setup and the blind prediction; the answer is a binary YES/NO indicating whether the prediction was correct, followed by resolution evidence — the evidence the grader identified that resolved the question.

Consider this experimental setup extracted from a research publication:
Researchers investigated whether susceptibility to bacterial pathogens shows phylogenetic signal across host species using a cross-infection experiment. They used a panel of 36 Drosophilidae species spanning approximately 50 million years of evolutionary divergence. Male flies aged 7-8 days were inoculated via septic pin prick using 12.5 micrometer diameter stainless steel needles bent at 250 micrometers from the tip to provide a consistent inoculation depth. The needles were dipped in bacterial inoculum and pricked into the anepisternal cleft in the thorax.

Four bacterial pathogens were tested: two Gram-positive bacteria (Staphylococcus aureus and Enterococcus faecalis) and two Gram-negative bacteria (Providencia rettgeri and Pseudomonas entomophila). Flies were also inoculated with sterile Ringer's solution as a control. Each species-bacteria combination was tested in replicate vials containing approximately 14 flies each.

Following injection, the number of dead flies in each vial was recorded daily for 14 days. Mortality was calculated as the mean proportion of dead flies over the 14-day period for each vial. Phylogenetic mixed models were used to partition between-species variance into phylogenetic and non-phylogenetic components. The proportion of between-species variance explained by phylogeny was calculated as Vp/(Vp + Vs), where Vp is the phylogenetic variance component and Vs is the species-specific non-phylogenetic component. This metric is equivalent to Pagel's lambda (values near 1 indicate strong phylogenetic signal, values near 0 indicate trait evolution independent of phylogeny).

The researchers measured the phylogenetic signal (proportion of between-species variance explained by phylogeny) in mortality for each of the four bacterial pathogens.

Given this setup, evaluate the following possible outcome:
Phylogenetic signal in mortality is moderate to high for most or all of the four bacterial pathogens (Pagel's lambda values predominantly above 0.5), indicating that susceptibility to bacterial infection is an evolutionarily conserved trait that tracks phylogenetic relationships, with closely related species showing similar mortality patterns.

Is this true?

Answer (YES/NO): NO